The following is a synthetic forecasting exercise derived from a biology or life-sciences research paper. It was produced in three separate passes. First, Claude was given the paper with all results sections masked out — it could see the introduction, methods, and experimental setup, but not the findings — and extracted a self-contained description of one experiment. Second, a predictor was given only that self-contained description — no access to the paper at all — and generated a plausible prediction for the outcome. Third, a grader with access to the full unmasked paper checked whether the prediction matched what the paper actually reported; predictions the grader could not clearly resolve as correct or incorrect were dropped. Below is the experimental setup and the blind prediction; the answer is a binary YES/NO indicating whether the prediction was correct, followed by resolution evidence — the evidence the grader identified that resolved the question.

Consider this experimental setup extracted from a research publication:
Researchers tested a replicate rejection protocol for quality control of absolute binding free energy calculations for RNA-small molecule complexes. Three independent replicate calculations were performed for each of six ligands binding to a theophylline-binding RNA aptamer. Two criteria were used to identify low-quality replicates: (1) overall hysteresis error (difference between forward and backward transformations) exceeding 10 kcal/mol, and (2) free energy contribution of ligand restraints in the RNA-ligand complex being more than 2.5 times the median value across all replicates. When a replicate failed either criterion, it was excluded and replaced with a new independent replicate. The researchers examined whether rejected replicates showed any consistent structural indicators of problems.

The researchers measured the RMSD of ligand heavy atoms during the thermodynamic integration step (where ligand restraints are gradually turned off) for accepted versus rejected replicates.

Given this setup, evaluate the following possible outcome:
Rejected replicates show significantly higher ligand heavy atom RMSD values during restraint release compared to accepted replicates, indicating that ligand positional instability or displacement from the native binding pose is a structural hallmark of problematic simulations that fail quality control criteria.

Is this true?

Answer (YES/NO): YES